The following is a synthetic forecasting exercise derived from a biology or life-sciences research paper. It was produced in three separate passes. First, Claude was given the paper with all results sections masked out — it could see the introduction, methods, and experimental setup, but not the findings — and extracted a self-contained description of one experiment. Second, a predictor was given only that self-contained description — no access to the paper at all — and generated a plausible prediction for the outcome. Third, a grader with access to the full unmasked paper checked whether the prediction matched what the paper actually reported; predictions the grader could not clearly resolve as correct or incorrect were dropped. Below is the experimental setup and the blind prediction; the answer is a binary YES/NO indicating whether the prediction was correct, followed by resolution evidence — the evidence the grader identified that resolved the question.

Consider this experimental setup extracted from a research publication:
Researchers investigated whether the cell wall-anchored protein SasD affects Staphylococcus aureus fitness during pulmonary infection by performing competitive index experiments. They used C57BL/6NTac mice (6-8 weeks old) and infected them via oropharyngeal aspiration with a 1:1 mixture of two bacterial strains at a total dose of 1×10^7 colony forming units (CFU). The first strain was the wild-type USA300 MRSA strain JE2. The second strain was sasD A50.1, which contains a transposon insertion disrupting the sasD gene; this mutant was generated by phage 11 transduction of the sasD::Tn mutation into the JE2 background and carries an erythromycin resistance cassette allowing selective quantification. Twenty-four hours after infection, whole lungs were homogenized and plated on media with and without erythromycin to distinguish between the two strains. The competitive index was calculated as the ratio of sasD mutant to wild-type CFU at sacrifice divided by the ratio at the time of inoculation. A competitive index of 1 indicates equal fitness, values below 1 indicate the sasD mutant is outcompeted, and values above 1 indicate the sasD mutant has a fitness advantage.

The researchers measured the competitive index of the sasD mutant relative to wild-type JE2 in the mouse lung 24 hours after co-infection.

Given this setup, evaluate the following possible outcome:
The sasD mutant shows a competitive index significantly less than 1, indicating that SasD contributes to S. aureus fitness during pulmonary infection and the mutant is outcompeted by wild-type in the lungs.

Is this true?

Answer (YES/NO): YES